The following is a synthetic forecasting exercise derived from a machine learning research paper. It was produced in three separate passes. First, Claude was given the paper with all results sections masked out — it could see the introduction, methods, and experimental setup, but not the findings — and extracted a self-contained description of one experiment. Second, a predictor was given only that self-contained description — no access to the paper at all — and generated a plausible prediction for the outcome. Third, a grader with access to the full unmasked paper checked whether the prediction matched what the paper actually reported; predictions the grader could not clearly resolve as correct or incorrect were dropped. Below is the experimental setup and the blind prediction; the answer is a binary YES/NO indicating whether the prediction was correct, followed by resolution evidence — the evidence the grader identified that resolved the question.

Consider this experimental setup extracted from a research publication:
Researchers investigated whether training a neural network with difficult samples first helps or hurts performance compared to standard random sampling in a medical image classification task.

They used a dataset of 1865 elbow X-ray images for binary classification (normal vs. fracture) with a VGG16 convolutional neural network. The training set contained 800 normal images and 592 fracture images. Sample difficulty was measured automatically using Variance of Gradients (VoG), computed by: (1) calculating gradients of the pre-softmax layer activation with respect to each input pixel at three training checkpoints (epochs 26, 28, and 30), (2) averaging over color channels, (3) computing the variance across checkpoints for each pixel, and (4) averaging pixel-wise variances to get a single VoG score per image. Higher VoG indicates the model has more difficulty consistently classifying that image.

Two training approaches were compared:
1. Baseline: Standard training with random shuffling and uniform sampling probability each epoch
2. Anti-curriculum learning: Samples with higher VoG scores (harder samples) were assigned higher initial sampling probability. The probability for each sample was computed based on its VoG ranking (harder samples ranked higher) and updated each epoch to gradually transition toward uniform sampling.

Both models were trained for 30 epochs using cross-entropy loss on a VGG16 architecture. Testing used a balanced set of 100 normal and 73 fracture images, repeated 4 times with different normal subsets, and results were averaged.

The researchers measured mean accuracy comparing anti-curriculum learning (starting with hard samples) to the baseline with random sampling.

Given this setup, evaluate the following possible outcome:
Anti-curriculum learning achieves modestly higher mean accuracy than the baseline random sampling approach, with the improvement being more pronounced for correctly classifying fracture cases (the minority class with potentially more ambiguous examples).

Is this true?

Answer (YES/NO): NO